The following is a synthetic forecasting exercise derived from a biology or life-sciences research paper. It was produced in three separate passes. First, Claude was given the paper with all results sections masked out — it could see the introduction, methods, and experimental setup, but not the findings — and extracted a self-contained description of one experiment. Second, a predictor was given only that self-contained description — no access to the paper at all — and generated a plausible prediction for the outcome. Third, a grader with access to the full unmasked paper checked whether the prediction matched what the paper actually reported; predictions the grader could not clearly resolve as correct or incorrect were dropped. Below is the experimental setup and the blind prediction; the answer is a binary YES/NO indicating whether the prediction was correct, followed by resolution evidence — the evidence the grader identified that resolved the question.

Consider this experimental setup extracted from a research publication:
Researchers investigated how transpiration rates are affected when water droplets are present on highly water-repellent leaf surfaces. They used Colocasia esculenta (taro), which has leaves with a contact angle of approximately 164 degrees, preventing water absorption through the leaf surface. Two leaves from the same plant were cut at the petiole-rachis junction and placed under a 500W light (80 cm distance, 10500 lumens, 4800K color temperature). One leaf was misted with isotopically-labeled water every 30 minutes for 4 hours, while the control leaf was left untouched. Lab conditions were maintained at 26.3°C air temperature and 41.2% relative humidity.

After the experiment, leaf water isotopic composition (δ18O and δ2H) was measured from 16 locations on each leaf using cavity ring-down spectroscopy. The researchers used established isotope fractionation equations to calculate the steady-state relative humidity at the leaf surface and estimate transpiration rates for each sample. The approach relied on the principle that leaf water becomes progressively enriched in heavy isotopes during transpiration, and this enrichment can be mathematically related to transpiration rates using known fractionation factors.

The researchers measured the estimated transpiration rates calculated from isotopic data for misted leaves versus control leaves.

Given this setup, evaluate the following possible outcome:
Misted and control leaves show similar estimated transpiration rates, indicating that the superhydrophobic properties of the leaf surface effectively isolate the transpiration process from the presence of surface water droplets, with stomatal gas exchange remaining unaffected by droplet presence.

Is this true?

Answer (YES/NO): NO